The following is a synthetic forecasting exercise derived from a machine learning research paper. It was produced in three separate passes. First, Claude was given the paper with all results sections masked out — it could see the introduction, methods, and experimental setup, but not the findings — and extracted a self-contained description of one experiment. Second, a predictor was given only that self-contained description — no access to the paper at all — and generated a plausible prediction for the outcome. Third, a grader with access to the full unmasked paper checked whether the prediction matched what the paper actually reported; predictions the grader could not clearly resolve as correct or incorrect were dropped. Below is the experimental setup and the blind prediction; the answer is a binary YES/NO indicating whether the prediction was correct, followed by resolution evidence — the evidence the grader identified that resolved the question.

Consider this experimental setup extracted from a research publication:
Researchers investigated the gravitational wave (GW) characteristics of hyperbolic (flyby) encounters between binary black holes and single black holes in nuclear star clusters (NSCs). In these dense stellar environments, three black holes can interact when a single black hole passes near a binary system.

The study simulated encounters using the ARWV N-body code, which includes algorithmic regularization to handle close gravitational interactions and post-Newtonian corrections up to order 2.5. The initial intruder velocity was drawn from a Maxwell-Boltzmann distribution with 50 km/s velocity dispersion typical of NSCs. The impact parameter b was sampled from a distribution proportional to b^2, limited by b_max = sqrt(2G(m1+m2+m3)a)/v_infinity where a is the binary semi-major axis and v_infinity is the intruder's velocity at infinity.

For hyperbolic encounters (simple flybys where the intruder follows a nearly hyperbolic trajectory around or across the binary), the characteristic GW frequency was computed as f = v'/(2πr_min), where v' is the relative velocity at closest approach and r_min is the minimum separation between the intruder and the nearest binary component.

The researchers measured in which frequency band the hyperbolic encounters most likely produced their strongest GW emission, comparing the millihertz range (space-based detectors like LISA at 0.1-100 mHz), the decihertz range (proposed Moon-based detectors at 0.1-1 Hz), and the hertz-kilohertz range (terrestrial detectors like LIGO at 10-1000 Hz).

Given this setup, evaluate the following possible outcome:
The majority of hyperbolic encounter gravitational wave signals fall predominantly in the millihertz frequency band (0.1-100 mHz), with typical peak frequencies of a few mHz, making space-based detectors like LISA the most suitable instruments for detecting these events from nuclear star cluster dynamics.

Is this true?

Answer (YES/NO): NO